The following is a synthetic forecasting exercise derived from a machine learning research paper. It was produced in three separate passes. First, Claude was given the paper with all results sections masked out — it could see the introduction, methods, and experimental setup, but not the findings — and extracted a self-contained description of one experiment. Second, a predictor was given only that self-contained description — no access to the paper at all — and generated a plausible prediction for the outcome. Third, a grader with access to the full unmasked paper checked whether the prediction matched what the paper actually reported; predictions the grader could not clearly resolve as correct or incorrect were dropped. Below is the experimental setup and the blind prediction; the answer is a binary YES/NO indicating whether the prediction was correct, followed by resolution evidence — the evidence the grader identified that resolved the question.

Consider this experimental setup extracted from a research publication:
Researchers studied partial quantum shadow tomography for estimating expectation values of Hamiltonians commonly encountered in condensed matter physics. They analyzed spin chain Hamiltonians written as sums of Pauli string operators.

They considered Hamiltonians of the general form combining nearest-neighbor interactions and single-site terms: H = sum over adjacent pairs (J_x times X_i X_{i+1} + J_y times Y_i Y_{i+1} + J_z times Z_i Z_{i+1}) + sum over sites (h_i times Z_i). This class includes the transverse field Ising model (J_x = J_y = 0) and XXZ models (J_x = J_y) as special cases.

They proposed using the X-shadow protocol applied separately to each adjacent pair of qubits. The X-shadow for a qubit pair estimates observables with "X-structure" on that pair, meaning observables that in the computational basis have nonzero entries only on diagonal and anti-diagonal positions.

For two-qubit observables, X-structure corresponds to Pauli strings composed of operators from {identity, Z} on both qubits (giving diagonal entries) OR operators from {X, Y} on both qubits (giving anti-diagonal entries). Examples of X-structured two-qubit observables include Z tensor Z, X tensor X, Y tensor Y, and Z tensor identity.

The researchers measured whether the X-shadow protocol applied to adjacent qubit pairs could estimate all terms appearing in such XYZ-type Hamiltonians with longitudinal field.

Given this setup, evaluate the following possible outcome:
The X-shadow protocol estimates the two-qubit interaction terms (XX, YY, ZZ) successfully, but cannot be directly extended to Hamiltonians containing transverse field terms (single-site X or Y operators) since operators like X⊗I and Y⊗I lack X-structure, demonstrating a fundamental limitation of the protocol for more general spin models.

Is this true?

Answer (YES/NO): NO